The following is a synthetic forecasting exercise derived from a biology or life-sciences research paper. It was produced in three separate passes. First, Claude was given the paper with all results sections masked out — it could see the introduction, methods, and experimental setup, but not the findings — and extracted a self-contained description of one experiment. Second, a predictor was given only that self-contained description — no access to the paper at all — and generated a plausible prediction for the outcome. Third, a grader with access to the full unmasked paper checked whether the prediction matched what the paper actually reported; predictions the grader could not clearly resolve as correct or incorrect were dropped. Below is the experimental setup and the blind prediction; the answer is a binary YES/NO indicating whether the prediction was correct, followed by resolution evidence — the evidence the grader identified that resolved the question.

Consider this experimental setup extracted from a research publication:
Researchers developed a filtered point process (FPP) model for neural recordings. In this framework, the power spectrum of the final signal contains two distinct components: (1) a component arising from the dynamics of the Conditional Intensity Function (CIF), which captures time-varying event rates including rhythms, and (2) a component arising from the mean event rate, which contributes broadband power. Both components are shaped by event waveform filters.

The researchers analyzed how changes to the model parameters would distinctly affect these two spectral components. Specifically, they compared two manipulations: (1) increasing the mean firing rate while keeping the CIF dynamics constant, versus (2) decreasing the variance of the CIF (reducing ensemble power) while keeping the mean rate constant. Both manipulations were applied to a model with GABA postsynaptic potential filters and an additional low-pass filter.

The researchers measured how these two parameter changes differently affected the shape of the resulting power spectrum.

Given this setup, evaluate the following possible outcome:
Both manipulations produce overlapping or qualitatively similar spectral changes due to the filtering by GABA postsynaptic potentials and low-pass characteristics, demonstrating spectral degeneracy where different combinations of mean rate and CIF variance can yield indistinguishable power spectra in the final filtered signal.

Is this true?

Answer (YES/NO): NO